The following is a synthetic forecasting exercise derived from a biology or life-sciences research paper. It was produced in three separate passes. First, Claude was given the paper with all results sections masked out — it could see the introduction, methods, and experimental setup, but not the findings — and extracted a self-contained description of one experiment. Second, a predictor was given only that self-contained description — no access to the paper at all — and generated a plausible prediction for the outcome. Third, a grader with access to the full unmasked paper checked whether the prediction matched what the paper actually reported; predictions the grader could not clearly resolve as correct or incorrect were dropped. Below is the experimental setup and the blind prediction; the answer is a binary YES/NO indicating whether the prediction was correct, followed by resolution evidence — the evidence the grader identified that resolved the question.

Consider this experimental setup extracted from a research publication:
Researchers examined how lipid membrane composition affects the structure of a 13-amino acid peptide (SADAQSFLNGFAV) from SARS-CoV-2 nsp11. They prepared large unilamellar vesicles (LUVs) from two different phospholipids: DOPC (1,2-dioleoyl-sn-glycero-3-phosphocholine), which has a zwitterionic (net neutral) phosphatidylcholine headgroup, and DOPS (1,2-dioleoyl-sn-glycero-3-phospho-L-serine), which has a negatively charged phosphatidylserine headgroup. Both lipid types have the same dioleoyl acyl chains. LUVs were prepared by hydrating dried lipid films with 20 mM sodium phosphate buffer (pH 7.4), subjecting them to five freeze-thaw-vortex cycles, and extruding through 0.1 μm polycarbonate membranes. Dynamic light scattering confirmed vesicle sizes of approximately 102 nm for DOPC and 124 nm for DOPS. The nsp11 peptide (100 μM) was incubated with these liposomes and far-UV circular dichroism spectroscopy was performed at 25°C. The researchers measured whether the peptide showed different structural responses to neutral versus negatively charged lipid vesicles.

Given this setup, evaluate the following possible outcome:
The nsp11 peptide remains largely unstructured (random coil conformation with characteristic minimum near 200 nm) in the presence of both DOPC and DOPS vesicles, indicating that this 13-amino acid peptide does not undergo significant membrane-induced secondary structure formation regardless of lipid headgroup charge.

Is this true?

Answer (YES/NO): YES